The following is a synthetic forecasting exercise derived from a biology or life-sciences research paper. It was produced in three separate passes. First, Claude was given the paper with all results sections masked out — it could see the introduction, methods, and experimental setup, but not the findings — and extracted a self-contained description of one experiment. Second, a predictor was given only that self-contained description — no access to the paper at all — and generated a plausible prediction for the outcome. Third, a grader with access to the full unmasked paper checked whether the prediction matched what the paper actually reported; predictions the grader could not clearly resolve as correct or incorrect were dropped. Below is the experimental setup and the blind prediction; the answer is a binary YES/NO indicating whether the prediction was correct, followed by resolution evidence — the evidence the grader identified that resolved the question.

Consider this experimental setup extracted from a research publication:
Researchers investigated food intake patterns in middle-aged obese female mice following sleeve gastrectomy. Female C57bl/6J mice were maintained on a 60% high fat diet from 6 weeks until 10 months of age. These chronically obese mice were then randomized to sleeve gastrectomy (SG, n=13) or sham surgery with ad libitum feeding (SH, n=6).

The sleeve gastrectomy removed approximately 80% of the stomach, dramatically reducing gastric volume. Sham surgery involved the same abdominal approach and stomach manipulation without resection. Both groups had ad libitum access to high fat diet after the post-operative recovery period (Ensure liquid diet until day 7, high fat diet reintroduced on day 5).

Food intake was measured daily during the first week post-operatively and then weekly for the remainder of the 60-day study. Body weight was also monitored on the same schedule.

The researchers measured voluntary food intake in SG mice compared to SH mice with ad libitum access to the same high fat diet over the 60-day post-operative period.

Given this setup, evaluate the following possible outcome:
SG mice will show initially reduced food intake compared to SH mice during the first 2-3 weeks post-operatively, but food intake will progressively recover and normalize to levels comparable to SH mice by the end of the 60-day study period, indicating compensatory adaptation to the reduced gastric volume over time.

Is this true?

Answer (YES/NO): NO